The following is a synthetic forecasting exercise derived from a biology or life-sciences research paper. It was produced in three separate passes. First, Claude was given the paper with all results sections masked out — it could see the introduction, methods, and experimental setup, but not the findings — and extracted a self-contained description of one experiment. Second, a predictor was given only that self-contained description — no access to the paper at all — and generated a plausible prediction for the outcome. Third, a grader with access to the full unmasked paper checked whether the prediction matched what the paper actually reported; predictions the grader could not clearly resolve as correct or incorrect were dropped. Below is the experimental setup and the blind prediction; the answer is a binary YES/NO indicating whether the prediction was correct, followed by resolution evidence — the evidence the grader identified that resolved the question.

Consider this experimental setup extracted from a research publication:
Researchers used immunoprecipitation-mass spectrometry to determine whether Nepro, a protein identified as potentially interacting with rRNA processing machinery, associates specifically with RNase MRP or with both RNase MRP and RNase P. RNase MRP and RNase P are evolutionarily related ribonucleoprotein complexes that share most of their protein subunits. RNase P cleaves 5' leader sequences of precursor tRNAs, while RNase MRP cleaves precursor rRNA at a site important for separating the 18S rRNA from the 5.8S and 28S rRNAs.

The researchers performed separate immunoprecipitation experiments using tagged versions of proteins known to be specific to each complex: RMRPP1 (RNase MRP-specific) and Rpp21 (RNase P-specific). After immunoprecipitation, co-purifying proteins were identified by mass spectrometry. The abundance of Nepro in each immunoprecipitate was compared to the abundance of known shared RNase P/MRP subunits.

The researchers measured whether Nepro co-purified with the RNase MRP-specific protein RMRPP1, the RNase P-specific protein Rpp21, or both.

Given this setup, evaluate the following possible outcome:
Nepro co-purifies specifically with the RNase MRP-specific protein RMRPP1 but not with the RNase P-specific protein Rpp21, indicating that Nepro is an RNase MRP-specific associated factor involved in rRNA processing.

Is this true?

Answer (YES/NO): YES